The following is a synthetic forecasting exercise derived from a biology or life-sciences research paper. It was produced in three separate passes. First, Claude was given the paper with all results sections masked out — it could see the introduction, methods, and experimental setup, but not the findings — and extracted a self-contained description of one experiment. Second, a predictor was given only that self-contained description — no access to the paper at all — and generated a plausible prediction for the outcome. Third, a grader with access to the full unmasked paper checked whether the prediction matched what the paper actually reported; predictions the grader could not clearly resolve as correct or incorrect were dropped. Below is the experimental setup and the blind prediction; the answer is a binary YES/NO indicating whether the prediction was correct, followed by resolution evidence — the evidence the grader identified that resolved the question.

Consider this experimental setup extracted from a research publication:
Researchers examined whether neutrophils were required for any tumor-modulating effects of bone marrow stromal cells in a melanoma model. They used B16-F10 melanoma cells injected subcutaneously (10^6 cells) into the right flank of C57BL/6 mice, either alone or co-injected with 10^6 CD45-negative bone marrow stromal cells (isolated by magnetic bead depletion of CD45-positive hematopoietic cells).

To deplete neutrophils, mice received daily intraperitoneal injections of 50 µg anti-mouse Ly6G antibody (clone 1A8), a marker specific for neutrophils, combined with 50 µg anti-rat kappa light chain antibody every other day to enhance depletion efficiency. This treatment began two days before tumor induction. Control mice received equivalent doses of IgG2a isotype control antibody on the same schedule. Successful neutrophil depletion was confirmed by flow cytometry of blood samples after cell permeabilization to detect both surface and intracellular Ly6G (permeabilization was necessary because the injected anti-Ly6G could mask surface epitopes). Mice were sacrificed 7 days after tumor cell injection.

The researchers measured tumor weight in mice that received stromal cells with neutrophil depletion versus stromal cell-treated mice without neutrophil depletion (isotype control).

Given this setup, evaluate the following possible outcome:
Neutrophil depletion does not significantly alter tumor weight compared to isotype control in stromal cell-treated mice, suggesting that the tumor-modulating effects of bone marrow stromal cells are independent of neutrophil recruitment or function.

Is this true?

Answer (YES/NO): NO